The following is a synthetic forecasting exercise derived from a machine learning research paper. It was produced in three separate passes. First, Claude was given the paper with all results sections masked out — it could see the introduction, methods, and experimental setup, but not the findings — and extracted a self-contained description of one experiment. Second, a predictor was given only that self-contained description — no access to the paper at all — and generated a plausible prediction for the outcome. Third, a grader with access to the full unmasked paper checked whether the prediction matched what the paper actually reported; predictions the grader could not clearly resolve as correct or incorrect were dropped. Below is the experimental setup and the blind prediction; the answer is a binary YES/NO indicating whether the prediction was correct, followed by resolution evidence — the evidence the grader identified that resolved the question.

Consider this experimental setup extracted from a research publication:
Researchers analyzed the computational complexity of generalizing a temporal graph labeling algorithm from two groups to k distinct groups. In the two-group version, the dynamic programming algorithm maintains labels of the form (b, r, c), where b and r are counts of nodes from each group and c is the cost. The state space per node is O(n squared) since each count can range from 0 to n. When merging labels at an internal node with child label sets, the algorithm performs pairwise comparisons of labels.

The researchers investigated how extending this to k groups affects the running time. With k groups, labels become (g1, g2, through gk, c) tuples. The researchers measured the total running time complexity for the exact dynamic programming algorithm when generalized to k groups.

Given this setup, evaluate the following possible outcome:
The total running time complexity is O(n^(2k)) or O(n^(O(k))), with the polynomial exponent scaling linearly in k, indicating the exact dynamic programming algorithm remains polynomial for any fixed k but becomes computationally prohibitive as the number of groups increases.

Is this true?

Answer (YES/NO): NO